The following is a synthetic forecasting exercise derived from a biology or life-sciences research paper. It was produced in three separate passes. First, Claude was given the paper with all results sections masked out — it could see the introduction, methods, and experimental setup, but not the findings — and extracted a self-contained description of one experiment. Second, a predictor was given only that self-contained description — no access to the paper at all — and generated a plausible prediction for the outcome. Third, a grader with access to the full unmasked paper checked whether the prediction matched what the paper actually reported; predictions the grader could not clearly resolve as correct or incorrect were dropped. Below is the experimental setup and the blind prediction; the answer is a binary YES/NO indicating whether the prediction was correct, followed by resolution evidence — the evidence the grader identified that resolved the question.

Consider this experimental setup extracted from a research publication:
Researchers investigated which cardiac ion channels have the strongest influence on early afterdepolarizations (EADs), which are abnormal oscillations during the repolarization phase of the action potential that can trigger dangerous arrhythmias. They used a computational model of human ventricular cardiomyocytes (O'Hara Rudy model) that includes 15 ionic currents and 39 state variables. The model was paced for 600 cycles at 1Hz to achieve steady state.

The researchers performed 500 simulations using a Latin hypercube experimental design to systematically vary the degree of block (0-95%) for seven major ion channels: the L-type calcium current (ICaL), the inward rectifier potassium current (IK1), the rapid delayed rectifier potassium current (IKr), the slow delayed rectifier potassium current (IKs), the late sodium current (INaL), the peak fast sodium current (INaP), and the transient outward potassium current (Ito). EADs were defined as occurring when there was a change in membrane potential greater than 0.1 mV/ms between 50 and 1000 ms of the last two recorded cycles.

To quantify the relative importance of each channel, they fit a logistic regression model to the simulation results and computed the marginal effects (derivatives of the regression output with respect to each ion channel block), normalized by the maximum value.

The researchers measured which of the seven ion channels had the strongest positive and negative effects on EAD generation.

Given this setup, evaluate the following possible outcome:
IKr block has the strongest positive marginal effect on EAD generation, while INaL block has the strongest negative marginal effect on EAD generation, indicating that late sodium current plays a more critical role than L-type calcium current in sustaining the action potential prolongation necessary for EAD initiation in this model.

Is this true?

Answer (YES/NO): NO